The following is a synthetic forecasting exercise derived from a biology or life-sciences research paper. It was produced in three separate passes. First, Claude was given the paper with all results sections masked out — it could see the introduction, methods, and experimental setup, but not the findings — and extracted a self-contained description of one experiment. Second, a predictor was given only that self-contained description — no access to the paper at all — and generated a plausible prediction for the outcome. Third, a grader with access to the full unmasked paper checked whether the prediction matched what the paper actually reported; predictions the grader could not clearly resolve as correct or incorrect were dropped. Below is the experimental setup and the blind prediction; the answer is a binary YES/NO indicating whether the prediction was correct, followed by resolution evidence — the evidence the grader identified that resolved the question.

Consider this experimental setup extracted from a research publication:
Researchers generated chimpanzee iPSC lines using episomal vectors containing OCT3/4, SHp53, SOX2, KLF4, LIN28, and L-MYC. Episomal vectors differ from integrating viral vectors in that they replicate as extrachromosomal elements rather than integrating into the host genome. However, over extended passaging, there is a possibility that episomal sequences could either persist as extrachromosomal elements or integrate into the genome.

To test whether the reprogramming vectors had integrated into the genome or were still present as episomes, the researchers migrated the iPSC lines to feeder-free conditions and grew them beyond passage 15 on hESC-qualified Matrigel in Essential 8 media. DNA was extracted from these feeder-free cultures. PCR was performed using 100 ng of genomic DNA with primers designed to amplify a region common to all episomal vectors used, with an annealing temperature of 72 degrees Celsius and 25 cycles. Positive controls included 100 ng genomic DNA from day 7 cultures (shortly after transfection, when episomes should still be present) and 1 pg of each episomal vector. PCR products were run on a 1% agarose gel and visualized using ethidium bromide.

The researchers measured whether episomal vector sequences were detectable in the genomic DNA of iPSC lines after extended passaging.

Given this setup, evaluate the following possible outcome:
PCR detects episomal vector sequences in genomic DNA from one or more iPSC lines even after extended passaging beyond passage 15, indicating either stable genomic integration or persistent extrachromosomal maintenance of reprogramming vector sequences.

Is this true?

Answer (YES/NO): NO